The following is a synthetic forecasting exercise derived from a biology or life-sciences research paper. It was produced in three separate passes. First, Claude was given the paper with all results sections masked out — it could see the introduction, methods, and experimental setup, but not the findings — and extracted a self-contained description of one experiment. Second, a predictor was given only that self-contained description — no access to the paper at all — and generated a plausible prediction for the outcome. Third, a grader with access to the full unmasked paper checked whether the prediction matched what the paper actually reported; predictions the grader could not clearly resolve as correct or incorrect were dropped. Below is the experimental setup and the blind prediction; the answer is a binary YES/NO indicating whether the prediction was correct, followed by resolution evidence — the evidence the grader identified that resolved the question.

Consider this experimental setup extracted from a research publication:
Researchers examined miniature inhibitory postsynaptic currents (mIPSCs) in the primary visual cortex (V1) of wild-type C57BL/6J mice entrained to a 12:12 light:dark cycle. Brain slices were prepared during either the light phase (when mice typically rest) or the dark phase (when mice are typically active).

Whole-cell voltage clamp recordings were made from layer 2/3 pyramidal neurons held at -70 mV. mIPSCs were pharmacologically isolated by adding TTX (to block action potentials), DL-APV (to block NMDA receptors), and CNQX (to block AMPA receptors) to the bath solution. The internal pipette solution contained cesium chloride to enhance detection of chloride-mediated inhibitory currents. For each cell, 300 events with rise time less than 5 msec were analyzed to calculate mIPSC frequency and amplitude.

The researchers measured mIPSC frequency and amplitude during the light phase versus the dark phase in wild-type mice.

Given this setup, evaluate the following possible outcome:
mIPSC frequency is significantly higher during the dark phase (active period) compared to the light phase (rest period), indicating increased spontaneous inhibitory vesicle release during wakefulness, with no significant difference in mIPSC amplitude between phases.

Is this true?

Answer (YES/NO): YES